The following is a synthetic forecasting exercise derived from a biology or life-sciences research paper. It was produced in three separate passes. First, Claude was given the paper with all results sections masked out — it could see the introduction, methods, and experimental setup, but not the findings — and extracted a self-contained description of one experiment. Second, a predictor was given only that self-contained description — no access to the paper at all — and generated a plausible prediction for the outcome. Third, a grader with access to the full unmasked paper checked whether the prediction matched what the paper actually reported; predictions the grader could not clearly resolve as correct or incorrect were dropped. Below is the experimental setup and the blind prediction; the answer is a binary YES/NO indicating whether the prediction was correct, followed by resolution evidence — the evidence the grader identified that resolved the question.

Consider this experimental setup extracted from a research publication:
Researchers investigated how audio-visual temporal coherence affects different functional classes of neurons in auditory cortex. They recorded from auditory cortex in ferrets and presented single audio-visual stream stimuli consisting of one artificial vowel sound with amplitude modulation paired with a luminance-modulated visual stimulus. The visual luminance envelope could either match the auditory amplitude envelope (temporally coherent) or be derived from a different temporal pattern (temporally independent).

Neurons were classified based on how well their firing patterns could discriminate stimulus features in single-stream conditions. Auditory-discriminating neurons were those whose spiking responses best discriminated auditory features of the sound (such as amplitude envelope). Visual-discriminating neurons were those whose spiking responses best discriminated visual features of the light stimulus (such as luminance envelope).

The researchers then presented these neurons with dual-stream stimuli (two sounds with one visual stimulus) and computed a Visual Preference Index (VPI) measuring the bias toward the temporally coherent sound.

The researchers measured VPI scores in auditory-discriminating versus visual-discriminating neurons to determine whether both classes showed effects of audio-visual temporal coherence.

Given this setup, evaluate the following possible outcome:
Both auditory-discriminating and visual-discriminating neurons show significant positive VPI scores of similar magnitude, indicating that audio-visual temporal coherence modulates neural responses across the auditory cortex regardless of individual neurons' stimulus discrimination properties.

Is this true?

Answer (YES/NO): NO